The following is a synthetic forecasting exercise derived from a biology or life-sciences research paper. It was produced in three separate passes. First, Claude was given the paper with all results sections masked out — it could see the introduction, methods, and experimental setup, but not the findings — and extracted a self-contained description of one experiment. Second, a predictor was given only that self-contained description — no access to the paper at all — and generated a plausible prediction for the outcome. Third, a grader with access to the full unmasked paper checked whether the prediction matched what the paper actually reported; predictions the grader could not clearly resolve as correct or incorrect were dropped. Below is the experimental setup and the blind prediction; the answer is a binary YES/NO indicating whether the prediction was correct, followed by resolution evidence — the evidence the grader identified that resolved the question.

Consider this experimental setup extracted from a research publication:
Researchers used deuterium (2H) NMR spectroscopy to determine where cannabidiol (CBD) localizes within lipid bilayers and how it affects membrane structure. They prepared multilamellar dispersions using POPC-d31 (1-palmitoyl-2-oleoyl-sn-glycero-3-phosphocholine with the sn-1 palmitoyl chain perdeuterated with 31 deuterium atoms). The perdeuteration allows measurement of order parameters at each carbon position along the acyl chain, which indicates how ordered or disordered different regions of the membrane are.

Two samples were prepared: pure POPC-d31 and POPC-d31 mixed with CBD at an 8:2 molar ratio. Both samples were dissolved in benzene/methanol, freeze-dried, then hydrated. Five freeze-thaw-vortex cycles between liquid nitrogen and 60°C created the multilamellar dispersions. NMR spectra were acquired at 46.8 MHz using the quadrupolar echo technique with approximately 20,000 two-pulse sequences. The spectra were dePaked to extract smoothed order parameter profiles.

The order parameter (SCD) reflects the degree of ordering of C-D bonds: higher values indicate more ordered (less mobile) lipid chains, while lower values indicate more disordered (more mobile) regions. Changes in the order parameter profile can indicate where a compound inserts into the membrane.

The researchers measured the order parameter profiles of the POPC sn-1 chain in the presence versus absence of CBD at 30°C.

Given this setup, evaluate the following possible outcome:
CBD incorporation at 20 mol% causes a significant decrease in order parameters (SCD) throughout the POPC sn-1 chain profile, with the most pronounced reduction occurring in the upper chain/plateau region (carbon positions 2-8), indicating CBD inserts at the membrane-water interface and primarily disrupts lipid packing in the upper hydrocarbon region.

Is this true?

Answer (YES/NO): NO